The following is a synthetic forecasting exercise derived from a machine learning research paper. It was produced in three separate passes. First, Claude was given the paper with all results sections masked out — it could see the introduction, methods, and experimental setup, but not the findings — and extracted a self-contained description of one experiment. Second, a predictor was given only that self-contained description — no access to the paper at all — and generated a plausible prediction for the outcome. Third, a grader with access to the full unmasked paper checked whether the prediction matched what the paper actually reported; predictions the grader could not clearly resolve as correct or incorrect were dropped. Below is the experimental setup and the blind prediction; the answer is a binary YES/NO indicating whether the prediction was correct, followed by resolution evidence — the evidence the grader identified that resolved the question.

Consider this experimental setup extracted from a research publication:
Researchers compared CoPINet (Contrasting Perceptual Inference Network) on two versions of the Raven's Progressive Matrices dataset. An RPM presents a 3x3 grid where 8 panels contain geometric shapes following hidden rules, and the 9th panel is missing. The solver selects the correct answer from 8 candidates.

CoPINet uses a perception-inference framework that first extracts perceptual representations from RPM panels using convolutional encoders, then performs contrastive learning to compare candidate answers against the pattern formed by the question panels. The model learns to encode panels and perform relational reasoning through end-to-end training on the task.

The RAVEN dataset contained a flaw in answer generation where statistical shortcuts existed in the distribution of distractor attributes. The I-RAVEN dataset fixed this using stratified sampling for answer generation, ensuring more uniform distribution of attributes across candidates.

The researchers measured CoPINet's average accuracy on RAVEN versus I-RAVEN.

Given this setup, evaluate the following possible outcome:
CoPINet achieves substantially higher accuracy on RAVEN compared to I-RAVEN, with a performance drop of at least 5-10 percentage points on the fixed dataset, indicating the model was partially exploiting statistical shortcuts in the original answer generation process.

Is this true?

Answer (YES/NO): YES